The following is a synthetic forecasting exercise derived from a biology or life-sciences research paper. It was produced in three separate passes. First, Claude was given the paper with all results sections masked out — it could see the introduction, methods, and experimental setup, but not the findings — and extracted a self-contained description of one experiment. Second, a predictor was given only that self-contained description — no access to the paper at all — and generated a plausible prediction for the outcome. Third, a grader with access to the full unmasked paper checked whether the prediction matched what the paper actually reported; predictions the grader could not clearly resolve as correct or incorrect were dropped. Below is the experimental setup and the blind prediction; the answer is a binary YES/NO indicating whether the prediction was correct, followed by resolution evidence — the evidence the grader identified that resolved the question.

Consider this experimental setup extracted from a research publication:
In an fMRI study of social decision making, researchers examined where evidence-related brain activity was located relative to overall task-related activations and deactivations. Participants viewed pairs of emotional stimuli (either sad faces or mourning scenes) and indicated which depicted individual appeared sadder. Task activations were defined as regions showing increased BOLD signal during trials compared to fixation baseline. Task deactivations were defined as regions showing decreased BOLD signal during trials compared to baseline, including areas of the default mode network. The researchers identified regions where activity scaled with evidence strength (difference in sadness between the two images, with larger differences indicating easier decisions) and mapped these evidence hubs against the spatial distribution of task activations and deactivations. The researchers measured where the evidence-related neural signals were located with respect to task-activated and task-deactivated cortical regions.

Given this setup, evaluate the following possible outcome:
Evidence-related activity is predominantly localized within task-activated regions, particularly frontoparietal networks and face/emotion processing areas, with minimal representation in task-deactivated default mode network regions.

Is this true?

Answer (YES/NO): NO